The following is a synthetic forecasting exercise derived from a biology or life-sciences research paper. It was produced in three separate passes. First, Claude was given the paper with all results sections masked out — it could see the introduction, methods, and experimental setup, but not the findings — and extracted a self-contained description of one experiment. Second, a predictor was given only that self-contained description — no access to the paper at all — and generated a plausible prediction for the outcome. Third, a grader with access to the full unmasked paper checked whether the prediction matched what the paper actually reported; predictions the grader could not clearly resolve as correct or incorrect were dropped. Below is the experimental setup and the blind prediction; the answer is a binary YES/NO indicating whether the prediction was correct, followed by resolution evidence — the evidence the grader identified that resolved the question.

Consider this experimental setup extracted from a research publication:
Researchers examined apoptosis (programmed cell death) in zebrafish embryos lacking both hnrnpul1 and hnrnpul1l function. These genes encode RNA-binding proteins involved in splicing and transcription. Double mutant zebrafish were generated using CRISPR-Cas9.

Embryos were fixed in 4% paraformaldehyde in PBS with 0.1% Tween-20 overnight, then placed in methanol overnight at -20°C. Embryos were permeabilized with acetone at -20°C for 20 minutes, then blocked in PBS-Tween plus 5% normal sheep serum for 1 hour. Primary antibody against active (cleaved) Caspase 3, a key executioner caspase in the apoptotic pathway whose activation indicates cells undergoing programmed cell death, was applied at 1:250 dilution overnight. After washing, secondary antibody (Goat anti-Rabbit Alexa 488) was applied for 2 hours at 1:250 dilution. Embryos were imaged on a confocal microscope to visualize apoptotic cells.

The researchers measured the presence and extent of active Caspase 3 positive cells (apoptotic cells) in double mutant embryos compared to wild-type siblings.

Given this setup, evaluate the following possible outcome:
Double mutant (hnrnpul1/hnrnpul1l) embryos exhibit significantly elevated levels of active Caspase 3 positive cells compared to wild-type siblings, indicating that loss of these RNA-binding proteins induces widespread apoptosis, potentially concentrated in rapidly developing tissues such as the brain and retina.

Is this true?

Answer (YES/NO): NO